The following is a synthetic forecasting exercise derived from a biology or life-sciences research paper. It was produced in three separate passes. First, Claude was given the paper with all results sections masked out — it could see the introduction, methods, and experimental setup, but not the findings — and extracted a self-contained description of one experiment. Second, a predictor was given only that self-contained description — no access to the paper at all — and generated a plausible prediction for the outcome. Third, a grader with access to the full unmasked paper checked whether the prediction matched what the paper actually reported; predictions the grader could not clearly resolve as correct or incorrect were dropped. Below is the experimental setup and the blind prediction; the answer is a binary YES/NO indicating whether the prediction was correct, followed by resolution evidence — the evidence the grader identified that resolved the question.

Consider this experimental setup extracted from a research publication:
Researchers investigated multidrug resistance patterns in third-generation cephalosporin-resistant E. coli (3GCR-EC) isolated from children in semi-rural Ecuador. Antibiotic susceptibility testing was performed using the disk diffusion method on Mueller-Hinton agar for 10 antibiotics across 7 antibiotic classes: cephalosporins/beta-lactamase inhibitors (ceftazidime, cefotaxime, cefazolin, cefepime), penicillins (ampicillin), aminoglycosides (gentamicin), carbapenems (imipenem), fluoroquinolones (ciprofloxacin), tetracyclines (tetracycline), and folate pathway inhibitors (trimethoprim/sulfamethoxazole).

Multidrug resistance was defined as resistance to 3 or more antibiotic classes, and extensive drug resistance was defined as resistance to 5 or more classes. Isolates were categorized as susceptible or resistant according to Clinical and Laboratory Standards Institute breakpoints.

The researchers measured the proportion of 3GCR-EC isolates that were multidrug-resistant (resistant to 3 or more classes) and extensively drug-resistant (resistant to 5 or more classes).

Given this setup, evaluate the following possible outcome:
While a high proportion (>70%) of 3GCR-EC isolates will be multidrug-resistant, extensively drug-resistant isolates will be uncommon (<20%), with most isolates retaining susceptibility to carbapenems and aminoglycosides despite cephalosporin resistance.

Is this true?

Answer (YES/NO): NO